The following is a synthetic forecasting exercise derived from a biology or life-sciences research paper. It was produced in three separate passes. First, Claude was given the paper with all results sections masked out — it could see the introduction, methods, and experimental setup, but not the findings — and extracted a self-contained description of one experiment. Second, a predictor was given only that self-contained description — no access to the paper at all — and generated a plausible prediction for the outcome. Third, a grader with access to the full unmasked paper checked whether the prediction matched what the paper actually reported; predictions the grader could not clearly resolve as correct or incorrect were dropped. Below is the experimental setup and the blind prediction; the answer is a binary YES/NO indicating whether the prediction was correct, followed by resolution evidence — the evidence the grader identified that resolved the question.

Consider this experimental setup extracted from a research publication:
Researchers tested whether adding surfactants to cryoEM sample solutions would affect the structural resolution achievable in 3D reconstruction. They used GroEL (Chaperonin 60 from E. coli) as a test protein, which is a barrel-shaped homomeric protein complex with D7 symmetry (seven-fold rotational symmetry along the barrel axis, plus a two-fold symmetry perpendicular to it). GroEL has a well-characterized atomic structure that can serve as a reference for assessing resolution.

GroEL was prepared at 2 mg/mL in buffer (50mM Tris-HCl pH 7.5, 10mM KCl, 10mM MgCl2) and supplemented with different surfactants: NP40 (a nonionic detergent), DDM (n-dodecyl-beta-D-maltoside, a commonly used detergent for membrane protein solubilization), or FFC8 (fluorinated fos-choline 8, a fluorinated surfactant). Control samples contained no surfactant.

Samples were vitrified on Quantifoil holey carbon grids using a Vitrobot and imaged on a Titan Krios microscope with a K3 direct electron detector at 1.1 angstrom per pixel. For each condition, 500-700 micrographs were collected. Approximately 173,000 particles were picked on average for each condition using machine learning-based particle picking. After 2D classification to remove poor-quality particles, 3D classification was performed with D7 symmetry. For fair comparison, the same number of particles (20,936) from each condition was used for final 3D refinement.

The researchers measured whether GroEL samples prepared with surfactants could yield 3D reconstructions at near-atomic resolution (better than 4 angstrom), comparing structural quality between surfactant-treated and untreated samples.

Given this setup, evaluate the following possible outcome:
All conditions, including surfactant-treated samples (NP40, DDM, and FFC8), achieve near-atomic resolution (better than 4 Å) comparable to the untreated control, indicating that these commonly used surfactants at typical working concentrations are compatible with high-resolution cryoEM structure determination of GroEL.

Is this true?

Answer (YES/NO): YES